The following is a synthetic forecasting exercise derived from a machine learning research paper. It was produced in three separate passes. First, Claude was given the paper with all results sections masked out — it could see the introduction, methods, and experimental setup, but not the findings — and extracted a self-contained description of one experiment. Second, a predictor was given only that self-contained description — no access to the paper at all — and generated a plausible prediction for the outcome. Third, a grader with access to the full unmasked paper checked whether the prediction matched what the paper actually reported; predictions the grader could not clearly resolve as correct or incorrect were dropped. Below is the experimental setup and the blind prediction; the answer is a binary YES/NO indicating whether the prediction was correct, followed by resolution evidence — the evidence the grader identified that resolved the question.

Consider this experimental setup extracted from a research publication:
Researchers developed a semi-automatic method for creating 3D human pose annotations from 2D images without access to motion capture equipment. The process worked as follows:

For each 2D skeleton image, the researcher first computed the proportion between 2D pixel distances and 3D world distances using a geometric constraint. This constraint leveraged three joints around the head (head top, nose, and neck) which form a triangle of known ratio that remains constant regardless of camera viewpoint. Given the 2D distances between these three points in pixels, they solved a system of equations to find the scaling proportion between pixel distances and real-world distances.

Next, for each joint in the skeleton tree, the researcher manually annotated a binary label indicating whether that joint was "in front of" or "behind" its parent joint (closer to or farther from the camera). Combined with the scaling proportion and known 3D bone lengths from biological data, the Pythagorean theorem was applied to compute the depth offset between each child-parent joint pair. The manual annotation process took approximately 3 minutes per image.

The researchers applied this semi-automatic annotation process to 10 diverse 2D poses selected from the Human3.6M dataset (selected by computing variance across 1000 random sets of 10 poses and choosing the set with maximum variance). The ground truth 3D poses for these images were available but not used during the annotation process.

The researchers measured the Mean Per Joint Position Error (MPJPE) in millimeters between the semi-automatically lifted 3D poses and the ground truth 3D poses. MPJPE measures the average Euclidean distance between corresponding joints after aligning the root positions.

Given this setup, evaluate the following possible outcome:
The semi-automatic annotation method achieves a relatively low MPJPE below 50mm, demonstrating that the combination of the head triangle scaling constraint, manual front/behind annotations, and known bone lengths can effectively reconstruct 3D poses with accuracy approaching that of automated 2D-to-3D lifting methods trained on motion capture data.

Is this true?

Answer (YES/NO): NO